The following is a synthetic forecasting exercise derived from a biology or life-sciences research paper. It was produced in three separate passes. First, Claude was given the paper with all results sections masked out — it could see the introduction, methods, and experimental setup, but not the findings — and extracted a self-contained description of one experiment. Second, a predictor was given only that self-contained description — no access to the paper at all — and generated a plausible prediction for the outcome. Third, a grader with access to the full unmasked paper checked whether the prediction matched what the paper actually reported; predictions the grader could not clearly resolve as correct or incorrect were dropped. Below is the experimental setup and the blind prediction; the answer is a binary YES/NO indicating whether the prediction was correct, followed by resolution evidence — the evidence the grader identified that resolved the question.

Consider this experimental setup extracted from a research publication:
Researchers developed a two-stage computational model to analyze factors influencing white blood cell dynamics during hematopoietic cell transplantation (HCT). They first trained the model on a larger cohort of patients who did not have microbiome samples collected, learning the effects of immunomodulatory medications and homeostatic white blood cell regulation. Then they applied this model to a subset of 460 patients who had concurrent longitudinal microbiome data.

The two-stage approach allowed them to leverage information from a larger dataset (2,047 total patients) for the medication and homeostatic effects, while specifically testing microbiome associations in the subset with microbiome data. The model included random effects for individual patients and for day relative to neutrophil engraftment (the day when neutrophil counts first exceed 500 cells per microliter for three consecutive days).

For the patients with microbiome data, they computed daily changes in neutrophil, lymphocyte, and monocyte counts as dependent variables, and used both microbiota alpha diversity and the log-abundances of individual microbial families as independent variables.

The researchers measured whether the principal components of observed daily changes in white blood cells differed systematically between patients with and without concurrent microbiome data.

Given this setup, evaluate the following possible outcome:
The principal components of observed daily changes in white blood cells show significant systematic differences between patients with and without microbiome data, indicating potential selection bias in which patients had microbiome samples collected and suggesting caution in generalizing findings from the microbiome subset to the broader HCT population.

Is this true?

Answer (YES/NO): NO